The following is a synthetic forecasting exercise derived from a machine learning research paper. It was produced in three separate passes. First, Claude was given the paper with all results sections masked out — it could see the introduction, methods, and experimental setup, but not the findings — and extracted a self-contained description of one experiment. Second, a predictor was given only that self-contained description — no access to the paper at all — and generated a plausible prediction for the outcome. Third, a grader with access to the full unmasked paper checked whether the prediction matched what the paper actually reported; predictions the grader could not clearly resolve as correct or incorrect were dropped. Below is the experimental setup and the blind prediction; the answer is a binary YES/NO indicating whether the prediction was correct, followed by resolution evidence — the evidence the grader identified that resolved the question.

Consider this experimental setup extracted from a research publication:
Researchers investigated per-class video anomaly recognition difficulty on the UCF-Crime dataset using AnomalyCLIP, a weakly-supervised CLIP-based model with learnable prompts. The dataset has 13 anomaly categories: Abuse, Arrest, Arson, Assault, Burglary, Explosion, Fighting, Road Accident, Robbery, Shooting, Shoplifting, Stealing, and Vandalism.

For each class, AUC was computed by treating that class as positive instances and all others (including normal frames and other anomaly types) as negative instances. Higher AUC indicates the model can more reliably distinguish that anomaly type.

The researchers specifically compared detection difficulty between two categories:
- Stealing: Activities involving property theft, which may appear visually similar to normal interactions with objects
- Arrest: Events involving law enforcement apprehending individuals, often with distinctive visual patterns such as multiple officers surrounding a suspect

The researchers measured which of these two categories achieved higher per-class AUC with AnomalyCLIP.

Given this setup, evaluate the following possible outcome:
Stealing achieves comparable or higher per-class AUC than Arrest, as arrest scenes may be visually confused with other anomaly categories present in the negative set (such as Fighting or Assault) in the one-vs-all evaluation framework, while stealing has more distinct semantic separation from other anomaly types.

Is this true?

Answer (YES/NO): YES